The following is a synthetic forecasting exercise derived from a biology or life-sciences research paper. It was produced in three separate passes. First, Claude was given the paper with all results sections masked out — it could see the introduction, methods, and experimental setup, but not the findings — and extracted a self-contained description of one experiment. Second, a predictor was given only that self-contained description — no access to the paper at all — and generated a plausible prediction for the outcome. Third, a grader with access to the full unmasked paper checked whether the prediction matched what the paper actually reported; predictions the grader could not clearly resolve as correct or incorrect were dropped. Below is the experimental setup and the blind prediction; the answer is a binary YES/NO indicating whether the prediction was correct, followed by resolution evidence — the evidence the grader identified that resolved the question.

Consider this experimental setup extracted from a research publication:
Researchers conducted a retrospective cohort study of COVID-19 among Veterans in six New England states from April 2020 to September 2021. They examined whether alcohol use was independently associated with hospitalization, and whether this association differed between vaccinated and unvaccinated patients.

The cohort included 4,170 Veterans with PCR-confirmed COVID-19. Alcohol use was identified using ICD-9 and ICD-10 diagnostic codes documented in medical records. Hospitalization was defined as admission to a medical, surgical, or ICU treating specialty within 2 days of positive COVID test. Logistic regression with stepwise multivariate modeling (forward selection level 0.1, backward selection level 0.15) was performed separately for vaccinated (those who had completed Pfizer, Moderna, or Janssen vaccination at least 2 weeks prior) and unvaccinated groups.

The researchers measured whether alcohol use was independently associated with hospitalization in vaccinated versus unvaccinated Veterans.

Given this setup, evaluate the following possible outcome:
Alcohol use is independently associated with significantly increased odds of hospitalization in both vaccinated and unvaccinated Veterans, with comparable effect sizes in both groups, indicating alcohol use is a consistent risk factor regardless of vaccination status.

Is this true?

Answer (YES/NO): NO